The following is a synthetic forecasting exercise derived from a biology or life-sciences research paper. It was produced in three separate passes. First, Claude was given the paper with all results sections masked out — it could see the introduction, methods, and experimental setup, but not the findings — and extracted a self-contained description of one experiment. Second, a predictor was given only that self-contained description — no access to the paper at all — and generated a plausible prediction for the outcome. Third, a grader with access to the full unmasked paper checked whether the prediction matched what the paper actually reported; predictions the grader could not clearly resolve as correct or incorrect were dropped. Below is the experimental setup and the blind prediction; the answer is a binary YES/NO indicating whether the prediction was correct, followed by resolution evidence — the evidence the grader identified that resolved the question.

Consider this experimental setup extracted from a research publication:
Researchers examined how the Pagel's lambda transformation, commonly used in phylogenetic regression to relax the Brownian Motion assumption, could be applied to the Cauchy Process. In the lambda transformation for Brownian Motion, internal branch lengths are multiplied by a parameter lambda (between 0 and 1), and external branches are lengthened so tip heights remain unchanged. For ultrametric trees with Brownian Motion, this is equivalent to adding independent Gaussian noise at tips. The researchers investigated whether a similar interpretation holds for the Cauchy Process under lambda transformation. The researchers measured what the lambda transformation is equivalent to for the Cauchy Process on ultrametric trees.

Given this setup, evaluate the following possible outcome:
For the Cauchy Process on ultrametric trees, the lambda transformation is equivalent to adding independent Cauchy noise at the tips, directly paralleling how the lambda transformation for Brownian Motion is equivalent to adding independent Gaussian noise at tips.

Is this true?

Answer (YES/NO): YES